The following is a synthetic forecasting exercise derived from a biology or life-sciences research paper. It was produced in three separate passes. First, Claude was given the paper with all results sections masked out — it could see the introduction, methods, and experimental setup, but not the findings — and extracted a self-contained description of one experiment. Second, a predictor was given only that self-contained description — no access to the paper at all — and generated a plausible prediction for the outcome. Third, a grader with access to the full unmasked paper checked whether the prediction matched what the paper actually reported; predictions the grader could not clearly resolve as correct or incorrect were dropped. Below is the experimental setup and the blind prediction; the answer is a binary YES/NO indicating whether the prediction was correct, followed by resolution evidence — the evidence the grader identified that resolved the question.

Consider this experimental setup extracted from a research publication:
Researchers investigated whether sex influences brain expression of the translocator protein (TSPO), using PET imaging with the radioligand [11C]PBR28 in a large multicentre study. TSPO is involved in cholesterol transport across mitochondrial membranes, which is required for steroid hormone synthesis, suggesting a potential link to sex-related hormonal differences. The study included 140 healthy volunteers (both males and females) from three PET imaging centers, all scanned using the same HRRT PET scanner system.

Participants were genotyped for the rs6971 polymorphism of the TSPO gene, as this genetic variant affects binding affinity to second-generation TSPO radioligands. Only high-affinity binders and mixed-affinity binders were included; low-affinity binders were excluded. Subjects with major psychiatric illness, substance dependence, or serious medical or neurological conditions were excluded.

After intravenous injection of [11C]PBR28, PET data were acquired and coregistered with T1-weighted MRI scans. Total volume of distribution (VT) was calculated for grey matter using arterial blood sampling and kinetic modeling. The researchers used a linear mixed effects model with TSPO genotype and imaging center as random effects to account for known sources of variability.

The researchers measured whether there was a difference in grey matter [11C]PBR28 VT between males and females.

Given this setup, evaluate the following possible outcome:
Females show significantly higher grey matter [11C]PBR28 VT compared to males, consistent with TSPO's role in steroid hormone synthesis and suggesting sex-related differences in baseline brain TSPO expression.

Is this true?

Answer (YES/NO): YES